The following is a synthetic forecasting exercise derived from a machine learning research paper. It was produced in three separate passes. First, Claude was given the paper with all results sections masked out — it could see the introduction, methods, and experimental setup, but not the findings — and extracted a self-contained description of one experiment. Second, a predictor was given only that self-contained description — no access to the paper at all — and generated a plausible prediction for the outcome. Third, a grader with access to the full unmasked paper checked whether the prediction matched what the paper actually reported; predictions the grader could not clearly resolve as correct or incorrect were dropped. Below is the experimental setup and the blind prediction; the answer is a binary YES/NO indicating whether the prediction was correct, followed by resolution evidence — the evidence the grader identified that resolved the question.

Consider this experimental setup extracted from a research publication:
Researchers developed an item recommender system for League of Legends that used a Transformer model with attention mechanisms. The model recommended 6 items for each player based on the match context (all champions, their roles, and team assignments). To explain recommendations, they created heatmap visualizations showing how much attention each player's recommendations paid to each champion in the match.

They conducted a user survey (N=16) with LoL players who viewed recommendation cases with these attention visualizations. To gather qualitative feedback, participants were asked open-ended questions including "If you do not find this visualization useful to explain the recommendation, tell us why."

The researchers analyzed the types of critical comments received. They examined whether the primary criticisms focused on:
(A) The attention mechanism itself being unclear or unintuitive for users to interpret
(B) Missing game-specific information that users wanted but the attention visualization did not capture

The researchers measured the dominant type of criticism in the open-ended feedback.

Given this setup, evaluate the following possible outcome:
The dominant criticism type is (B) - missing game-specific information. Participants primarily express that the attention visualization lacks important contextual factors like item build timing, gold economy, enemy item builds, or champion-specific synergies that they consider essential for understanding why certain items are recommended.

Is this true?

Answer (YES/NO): YES